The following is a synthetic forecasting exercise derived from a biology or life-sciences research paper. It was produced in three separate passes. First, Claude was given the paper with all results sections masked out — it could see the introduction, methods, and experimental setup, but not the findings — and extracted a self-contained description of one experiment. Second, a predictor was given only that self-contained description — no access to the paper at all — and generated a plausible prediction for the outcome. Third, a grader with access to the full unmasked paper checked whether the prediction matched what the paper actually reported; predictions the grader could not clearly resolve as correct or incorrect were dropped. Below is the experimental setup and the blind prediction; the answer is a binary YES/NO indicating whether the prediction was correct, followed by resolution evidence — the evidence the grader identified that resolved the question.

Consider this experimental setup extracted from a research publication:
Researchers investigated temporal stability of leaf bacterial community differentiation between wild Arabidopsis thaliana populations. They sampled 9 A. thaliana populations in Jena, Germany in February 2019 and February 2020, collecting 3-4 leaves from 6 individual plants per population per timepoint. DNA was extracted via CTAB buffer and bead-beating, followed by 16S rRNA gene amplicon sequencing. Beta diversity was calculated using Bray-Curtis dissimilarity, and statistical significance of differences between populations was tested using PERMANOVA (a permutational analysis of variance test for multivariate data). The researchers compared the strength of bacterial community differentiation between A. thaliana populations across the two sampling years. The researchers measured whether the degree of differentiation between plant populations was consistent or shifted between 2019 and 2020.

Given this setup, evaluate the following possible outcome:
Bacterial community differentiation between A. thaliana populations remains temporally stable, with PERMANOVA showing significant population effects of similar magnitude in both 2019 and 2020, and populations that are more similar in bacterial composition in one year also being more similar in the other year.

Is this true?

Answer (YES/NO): NO